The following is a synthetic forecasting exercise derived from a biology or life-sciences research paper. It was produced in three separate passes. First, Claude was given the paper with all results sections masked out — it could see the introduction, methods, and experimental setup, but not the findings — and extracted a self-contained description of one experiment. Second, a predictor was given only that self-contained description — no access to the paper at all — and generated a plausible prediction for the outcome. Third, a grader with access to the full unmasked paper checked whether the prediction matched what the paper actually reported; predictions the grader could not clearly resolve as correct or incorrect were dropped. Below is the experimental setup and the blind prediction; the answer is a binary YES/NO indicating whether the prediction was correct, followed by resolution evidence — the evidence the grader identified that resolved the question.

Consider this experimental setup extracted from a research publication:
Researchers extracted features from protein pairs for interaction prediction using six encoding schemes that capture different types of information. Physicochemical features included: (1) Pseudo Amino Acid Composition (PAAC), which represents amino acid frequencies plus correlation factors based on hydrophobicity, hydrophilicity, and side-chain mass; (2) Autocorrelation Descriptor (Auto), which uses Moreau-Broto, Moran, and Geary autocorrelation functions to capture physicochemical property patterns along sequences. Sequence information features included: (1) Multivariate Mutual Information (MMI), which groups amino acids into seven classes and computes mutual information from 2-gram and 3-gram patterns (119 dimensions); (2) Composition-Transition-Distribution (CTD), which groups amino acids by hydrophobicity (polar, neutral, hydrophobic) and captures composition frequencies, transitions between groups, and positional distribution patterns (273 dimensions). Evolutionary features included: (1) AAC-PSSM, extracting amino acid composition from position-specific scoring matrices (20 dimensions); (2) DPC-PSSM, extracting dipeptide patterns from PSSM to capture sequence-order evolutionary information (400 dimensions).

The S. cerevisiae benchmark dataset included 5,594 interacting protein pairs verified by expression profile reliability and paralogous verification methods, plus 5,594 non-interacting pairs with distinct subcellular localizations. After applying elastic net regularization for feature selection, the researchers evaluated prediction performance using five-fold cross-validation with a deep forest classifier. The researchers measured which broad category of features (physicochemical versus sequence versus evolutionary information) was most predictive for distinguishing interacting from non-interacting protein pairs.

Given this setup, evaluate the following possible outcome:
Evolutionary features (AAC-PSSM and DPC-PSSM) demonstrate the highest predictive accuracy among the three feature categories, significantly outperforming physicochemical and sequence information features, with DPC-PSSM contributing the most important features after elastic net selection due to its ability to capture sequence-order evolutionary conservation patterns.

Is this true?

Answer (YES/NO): NO